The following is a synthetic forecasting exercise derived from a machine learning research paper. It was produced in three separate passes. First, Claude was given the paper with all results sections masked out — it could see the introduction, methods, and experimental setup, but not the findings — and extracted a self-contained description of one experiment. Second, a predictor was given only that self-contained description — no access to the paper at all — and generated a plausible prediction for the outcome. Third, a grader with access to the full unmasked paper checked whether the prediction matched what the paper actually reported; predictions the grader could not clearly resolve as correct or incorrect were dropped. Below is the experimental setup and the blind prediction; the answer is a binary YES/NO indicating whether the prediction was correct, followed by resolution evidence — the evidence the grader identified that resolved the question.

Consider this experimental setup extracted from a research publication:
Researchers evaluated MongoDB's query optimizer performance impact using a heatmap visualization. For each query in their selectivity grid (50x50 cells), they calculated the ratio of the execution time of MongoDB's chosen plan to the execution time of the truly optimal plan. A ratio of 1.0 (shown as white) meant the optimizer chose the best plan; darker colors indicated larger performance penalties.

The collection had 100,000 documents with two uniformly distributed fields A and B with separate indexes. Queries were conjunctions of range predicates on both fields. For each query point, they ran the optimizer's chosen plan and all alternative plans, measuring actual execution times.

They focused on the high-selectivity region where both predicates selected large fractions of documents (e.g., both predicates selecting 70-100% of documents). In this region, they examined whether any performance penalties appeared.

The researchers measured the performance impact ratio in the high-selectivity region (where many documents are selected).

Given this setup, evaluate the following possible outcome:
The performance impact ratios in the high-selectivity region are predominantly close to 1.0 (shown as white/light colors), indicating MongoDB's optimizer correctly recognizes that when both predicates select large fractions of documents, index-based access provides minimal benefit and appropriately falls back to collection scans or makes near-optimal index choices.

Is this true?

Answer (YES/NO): NO